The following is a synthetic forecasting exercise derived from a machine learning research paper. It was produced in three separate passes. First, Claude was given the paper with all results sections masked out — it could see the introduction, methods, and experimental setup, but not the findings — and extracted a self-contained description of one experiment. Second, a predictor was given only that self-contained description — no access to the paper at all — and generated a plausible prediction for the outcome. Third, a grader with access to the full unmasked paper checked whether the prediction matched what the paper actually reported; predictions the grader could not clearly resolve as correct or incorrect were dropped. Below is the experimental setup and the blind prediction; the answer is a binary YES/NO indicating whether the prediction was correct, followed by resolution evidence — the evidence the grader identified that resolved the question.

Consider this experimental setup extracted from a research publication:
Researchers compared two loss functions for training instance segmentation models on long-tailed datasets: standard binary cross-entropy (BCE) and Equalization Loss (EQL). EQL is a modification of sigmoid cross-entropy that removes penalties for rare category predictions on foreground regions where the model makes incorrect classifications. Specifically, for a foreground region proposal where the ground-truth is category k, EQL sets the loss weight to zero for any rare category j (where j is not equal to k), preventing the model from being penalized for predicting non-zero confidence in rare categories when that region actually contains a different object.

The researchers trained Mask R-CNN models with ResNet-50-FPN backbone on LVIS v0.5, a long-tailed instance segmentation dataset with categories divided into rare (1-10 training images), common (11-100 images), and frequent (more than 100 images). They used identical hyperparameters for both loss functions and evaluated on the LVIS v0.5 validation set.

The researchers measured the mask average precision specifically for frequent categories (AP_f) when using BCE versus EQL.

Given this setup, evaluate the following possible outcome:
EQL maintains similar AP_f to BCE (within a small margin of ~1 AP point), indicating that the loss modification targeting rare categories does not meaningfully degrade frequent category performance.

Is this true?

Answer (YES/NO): YES